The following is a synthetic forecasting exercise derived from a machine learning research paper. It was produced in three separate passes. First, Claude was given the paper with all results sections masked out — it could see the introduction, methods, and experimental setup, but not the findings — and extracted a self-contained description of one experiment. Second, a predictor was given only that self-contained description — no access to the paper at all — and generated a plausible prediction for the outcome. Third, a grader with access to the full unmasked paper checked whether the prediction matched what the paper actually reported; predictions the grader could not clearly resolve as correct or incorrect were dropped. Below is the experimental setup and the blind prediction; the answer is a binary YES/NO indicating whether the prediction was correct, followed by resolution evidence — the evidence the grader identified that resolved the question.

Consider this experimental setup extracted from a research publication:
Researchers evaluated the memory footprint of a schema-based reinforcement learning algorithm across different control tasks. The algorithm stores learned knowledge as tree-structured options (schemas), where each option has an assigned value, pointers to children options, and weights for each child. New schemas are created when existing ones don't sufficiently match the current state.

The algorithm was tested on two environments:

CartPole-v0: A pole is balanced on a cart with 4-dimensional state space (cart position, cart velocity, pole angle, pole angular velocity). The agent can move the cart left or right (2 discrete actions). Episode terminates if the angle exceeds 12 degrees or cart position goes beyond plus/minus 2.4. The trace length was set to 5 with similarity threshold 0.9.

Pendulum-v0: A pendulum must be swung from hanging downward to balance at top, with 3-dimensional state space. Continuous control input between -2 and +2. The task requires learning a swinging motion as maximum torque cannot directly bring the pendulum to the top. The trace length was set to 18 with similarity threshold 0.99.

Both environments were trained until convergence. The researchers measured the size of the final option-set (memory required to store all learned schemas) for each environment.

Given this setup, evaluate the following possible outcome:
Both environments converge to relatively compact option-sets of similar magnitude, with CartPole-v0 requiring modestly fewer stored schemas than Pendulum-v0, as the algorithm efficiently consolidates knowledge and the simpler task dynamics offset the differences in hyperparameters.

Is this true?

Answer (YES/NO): NO